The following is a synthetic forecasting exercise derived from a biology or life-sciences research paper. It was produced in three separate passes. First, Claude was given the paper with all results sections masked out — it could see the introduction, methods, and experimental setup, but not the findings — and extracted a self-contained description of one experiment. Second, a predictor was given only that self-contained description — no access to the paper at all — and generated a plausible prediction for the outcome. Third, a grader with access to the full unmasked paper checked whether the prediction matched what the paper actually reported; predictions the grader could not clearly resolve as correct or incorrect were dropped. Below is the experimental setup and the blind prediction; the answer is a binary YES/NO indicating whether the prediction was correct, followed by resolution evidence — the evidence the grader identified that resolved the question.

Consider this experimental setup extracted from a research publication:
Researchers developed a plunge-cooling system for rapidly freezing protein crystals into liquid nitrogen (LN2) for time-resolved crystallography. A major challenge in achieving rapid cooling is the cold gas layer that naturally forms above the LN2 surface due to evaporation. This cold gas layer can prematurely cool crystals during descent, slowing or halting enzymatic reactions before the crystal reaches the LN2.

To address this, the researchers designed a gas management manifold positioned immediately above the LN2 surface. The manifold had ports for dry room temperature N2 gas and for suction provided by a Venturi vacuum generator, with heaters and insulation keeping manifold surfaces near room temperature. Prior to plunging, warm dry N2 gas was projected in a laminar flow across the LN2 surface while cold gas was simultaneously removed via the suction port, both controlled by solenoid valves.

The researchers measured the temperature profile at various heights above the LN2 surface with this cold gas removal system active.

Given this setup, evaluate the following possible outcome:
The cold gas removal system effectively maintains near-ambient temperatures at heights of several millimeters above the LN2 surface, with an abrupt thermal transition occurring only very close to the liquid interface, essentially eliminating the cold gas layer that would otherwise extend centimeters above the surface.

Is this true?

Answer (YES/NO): YES